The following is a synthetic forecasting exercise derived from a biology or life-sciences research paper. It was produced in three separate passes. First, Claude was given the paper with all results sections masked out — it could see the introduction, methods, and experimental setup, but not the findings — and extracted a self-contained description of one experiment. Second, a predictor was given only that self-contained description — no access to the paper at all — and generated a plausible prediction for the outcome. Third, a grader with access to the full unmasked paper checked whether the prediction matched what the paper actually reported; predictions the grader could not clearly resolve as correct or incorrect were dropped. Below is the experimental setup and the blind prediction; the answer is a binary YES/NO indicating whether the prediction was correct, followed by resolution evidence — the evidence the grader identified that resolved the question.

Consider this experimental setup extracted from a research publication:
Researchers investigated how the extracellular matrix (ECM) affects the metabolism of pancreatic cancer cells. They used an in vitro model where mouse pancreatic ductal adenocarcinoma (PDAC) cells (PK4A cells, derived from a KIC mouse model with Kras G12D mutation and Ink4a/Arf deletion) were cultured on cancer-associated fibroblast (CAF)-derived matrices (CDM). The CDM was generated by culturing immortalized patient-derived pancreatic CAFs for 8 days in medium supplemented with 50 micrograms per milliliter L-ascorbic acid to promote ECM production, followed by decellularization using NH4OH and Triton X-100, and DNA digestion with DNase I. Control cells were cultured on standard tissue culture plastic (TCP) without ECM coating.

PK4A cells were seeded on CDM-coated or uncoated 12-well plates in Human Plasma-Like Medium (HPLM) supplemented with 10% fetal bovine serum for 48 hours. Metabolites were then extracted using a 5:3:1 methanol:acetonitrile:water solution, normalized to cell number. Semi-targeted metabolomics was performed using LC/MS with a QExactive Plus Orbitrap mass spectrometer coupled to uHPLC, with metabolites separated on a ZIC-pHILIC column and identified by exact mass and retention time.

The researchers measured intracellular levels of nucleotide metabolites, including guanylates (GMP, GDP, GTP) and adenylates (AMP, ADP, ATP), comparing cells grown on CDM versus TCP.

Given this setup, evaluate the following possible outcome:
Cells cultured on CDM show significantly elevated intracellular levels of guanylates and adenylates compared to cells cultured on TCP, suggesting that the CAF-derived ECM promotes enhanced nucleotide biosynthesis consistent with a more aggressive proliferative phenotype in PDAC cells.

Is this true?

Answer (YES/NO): NO